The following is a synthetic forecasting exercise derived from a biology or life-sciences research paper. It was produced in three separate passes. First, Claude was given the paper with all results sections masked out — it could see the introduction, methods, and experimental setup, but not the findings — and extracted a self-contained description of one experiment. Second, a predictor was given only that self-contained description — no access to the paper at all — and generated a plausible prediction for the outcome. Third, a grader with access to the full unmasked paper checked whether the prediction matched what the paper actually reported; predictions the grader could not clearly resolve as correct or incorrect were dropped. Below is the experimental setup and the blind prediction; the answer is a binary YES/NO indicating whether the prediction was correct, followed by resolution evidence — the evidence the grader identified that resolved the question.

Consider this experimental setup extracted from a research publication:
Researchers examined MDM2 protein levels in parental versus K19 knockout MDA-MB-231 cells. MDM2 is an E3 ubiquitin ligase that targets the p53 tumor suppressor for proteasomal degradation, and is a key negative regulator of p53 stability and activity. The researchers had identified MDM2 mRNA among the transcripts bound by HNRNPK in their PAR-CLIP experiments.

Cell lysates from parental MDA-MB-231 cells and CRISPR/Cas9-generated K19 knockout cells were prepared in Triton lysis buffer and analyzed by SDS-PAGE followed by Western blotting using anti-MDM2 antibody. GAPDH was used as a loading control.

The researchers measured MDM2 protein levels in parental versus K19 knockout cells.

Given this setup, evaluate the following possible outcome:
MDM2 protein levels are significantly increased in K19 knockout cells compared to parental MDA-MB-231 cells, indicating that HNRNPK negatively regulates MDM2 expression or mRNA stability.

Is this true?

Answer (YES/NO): NO